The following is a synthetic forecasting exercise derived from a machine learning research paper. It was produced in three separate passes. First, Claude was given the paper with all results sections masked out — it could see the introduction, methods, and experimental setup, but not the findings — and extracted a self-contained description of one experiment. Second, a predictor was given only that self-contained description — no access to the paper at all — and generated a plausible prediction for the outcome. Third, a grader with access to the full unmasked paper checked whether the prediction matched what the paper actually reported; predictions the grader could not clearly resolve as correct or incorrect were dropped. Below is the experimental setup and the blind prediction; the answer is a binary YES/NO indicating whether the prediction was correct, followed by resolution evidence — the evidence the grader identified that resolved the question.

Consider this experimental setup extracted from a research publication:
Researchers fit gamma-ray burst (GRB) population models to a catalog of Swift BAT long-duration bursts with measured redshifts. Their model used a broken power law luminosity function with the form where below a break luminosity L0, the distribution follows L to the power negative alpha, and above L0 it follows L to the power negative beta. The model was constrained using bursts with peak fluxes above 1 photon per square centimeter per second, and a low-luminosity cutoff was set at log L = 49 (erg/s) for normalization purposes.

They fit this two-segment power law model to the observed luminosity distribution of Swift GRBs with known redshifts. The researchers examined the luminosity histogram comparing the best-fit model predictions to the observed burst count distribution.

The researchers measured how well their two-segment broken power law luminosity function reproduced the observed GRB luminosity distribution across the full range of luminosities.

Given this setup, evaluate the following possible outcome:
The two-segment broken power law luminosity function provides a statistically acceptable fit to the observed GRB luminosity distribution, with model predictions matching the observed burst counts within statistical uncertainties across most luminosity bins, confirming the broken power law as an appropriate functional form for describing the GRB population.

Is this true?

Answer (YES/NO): YES